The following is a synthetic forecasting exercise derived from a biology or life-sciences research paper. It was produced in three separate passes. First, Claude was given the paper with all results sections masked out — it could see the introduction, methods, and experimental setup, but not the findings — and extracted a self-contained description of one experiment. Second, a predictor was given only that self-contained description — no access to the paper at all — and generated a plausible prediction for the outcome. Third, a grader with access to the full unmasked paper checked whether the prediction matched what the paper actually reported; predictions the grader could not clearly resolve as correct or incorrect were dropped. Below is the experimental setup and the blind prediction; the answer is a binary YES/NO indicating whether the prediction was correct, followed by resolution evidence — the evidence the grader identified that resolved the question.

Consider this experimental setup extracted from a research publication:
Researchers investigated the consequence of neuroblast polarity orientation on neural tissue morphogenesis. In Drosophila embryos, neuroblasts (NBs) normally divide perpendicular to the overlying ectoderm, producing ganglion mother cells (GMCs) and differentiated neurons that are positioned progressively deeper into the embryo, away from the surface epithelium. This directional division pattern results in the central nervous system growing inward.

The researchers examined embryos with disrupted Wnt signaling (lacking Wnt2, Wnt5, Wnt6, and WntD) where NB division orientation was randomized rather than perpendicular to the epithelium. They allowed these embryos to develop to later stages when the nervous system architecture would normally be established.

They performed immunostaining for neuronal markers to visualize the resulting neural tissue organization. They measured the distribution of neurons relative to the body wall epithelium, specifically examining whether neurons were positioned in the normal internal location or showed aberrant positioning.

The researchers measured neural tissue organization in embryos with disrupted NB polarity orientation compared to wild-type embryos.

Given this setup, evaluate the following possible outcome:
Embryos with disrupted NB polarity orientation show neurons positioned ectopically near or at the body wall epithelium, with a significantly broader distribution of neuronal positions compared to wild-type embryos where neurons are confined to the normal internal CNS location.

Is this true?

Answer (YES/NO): NO